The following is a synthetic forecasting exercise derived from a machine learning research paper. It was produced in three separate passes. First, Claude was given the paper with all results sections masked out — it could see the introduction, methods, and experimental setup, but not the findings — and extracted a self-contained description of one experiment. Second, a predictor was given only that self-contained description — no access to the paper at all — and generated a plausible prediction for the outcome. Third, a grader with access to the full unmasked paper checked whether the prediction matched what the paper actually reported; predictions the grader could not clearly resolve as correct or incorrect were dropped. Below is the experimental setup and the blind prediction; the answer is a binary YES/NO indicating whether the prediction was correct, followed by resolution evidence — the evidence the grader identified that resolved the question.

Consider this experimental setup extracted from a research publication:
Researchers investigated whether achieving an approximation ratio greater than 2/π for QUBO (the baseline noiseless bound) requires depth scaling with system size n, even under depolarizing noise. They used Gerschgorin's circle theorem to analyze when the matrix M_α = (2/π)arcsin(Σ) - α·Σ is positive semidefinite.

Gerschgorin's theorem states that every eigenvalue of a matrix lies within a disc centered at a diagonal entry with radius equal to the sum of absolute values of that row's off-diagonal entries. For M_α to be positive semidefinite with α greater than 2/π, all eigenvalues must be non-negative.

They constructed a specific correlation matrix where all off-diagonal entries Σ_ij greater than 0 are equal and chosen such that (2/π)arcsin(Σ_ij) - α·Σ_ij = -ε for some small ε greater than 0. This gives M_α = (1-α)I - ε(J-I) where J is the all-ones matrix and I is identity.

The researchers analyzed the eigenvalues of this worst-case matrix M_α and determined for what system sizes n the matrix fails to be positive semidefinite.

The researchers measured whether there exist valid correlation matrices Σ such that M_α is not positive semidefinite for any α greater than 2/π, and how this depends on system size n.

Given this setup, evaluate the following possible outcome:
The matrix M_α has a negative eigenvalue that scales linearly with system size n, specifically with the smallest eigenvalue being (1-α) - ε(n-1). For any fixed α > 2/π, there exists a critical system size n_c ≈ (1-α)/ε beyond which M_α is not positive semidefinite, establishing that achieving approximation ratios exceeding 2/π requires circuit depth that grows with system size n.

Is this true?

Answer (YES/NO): YES